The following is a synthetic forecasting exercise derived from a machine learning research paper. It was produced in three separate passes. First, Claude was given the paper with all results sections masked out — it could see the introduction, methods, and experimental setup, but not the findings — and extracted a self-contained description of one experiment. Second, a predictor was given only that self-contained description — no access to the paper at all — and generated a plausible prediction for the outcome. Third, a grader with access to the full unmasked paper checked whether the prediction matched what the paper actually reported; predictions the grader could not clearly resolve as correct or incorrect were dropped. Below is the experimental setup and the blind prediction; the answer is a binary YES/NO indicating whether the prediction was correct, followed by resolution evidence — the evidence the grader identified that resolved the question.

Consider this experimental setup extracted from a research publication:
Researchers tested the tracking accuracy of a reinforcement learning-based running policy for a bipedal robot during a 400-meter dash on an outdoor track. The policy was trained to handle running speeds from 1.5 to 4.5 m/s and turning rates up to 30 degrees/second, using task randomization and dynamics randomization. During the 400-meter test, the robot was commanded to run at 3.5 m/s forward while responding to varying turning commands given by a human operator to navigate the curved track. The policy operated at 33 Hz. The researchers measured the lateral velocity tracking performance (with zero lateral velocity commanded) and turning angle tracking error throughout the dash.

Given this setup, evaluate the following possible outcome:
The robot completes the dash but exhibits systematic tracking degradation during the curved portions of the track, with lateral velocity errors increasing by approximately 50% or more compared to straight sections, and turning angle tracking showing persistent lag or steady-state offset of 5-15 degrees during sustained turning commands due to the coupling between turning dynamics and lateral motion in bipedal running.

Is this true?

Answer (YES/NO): NO